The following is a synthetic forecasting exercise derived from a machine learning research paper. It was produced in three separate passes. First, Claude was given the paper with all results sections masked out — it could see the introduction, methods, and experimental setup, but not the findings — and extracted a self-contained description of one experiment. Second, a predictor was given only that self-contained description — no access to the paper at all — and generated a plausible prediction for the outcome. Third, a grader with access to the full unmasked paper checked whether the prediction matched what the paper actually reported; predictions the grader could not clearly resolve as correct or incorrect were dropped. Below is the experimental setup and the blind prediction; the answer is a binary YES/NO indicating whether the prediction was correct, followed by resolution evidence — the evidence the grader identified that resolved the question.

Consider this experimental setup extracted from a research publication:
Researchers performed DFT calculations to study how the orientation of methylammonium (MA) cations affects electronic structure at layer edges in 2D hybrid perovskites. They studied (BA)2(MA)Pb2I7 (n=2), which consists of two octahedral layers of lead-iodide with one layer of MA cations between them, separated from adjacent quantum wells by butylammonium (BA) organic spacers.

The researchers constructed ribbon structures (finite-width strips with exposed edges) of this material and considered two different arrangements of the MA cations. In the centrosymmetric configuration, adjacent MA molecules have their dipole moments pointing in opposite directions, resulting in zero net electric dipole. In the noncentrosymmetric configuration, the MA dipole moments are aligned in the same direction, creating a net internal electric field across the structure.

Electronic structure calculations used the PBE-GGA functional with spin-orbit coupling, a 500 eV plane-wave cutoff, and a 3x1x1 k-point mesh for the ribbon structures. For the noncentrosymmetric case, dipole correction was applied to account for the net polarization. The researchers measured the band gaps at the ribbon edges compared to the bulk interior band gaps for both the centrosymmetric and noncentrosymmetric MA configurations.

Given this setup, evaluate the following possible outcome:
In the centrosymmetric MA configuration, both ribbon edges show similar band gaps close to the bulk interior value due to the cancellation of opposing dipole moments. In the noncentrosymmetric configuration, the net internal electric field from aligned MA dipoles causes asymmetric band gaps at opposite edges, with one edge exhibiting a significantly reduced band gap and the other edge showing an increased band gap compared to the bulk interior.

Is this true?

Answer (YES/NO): NO